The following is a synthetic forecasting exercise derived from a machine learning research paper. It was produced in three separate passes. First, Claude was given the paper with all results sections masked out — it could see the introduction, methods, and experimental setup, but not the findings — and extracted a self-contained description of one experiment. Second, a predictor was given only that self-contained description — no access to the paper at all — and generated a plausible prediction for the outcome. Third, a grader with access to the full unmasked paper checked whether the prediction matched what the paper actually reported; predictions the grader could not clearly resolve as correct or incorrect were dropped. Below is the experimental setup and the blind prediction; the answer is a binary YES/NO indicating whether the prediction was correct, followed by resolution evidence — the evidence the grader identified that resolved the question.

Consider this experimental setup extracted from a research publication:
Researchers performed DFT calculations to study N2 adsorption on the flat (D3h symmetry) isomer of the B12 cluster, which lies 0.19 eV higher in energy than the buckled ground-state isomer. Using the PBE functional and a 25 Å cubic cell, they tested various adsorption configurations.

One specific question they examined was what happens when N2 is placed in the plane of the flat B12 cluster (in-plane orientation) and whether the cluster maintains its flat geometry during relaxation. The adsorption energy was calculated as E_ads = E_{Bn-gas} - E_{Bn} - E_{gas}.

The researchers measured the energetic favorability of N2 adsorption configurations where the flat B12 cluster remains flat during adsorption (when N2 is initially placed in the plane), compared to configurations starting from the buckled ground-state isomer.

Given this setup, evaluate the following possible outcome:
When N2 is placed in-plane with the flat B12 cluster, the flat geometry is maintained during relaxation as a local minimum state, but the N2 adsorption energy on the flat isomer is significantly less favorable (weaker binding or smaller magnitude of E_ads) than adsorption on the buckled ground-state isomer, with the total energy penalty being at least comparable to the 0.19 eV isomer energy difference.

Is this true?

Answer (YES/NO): YES